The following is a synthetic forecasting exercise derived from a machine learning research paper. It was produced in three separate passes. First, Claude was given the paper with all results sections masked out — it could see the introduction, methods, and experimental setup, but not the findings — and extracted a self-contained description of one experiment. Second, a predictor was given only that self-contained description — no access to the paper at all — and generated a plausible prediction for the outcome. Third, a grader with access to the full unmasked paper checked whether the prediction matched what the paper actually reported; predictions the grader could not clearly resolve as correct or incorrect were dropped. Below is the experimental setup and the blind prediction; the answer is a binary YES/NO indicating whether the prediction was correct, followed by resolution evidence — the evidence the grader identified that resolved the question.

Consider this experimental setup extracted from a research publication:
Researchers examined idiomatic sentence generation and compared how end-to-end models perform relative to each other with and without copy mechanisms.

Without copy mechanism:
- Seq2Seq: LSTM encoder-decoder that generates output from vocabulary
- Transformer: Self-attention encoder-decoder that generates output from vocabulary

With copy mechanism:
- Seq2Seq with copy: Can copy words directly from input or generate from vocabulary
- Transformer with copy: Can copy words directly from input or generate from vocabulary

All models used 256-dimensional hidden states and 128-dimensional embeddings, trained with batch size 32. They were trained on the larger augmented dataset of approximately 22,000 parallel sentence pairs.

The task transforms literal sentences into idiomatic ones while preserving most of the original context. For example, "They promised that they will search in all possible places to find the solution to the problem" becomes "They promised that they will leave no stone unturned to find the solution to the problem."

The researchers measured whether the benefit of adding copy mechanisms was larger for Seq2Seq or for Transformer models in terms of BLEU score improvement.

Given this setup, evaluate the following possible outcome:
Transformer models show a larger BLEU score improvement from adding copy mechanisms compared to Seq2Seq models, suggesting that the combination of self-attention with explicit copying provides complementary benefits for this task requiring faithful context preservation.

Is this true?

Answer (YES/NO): YES